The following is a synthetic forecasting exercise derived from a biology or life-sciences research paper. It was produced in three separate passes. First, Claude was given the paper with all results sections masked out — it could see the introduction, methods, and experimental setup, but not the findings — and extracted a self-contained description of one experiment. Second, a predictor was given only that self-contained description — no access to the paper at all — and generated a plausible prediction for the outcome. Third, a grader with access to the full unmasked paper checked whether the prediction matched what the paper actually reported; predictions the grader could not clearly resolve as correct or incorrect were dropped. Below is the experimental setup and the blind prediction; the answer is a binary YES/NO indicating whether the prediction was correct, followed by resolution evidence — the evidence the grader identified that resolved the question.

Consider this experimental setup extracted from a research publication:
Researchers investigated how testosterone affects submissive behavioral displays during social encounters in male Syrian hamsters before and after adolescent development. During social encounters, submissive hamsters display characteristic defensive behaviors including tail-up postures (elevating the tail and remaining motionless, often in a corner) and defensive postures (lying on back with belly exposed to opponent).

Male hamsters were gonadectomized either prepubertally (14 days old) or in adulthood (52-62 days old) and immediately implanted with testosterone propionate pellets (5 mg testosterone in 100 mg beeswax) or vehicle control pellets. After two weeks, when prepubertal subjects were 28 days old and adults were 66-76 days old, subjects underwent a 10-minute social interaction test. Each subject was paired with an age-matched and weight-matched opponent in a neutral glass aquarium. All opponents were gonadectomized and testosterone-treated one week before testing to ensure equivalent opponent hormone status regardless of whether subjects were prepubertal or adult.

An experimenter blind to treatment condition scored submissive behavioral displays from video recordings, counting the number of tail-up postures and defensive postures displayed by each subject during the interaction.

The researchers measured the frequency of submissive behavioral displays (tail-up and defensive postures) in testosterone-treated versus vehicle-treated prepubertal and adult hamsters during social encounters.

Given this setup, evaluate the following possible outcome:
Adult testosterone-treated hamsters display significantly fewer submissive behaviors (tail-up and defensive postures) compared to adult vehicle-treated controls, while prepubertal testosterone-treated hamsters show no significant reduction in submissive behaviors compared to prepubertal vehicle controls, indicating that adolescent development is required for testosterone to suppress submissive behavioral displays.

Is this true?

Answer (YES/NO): NO